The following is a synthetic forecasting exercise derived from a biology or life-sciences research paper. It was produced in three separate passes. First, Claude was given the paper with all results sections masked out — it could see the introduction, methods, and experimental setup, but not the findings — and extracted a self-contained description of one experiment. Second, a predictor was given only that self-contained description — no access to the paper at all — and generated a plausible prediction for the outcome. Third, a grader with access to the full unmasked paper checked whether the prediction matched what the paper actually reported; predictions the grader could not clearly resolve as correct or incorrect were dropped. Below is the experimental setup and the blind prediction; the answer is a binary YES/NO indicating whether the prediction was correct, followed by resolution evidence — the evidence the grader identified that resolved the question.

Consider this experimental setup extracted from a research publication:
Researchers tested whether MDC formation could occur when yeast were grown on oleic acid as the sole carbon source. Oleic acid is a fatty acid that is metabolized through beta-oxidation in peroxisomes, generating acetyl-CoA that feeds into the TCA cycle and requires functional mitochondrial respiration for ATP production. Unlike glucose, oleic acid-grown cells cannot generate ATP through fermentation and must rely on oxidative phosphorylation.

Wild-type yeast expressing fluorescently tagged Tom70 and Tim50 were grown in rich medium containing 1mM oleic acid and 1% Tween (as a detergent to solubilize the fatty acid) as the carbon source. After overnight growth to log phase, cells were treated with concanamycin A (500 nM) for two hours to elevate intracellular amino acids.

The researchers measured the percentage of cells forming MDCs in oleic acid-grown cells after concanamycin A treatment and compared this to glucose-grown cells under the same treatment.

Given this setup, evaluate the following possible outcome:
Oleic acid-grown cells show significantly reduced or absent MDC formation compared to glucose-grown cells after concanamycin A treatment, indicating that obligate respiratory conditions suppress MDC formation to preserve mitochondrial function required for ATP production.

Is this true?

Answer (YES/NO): YES